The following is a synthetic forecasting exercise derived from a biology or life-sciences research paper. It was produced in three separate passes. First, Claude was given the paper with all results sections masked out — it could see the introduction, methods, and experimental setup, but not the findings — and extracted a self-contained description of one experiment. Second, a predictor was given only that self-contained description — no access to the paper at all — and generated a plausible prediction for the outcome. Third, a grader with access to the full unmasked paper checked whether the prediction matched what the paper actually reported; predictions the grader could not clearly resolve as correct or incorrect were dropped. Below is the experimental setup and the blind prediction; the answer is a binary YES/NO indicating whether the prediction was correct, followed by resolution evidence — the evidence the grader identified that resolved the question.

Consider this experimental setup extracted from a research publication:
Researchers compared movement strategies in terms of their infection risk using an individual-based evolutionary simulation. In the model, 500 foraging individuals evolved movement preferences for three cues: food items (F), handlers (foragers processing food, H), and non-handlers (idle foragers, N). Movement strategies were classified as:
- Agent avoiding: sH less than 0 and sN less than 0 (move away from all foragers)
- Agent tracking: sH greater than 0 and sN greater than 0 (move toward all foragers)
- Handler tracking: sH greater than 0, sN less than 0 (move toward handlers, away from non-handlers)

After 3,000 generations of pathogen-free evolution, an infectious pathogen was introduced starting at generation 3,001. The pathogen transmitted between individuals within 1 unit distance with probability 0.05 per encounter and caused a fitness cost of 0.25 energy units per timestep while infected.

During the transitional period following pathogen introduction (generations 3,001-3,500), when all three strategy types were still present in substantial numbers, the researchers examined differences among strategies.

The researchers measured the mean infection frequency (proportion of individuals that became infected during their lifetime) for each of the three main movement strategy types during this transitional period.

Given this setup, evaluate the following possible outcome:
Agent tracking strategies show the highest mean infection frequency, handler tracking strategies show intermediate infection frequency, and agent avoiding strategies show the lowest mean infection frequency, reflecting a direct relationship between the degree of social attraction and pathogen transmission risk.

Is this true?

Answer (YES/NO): NO